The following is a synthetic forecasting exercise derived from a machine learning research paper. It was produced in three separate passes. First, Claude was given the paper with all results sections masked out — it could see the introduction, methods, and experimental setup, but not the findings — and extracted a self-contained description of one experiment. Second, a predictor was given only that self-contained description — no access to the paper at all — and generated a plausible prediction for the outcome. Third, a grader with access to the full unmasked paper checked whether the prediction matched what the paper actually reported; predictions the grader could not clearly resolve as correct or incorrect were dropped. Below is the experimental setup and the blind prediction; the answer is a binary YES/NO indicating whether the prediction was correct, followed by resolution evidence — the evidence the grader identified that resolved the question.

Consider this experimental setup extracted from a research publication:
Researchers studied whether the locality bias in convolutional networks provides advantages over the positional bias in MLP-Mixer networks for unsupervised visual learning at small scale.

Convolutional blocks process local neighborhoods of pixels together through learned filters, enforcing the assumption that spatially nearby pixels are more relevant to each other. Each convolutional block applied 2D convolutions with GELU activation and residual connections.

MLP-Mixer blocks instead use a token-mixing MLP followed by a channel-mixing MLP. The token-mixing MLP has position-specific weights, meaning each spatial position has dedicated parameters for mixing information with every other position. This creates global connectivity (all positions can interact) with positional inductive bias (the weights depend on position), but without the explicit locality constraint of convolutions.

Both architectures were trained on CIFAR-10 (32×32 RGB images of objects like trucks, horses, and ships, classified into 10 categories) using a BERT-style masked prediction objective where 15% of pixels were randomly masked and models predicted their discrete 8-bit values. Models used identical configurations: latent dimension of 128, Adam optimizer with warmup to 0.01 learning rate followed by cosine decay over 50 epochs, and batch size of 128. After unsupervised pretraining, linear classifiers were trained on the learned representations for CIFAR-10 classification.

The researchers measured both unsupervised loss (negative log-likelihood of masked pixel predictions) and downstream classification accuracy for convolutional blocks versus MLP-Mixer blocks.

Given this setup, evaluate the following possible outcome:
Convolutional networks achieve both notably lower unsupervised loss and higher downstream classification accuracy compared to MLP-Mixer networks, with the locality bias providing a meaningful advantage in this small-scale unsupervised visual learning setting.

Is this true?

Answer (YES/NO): YES